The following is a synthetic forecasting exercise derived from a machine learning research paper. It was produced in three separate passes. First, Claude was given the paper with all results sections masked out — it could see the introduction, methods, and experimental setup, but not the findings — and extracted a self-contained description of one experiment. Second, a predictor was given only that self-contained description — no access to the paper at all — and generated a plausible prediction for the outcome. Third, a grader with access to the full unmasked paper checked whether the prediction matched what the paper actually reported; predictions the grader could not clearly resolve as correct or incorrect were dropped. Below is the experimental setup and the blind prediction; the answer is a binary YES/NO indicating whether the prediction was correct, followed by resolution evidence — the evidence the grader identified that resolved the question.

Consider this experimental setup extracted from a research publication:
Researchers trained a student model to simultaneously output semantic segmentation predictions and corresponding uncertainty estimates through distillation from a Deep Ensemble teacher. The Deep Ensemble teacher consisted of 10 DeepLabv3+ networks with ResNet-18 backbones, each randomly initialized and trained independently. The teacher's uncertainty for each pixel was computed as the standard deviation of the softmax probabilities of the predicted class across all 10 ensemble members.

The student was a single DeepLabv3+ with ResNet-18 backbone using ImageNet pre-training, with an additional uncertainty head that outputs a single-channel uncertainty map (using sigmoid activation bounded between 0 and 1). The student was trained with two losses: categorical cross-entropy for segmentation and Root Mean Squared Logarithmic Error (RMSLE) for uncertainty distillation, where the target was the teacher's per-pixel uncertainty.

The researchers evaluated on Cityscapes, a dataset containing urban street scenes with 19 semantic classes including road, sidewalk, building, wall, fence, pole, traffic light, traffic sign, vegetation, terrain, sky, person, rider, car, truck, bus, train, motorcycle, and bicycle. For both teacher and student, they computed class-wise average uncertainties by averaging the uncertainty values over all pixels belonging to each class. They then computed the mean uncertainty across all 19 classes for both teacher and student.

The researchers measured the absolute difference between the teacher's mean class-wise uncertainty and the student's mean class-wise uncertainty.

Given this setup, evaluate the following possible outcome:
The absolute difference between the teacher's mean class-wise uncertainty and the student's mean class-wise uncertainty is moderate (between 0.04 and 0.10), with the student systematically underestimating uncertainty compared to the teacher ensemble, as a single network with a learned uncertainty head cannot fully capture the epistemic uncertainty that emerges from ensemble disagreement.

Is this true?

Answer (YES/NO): NO